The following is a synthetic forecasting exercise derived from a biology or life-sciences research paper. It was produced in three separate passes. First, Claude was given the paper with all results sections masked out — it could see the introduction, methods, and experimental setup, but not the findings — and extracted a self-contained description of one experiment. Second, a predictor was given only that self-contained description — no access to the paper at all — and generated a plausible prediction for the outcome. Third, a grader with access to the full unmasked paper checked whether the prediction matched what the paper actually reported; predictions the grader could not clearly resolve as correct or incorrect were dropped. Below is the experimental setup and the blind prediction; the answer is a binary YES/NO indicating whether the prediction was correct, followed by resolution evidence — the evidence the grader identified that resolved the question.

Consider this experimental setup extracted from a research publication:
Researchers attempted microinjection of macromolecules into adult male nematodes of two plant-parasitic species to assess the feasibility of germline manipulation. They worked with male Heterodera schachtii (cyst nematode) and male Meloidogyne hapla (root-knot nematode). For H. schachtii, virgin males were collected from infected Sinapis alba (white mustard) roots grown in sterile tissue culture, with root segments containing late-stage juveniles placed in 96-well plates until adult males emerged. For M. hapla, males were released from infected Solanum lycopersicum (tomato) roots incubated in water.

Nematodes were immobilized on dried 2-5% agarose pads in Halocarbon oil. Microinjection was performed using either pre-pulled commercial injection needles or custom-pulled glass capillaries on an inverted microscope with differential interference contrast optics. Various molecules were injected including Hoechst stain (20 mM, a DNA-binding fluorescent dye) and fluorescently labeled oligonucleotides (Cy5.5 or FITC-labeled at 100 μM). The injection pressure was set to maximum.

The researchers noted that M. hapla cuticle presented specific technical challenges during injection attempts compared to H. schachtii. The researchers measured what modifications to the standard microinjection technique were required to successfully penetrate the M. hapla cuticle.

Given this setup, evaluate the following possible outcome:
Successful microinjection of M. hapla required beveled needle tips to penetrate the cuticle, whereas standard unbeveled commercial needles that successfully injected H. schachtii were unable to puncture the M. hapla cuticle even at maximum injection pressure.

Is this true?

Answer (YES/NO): NO